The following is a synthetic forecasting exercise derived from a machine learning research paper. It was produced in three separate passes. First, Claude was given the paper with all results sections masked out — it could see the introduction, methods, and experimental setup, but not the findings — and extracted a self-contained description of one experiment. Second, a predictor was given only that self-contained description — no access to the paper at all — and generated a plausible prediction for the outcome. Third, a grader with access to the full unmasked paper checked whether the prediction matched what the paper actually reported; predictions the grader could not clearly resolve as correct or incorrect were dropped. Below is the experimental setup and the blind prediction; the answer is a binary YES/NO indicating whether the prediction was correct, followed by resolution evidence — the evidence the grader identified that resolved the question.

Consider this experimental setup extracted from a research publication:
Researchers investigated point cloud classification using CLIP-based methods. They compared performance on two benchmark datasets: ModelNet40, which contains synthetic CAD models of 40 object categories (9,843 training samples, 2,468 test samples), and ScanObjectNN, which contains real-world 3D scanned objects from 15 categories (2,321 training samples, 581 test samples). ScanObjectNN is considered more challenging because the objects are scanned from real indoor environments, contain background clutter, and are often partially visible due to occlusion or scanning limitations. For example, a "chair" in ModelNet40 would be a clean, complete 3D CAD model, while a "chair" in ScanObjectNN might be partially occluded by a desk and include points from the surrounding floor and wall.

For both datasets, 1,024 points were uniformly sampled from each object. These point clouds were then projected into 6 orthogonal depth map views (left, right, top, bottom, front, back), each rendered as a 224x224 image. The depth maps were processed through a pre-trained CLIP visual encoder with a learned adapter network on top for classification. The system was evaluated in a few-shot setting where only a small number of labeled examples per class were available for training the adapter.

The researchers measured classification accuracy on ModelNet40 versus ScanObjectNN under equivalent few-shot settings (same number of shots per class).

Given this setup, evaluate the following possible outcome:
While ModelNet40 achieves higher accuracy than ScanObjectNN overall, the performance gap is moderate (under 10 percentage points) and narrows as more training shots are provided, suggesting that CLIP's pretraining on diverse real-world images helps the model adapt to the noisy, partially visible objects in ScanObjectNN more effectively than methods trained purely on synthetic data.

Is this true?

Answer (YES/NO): NO